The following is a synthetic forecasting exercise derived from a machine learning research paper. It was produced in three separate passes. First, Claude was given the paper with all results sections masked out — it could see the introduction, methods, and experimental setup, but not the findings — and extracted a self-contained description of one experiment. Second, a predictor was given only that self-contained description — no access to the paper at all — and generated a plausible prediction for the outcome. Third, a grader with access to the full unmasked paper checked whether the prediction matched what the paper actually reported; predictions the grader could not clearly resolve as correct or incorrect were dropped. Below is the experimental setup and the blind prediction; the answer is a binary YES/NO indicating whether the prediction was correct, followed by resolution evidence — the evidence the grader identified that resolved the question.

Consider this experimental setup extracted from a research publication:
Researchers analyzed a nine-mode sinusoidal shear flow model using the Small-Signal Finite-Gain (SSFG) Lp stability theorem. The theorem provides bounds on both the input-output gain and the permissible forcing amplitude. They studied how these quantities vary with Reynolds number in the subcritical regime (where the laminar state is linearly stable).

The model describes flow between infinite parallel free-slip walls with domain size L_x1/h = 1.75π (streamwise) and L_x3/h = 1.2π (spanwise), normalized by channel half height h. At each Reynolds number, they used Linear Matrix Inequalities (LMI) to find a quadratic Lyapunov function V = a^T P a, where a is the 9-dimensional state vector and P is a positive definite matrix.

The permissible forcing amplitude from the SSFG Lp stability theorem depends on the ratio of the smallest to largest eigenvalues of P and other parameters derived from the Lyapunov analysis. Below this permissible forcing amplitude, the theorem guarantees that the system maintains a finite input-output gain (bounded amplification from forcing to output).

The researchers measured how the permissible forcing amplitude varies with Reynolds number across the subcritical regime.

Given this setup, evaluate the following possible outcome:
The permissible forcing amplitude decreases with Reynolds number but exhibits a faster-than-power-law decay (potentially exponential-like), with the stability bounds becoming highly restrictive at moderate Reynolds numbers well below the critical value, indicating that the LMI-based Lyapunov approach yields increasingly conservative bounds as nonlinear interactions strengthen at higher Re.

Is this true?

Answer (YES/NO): NO